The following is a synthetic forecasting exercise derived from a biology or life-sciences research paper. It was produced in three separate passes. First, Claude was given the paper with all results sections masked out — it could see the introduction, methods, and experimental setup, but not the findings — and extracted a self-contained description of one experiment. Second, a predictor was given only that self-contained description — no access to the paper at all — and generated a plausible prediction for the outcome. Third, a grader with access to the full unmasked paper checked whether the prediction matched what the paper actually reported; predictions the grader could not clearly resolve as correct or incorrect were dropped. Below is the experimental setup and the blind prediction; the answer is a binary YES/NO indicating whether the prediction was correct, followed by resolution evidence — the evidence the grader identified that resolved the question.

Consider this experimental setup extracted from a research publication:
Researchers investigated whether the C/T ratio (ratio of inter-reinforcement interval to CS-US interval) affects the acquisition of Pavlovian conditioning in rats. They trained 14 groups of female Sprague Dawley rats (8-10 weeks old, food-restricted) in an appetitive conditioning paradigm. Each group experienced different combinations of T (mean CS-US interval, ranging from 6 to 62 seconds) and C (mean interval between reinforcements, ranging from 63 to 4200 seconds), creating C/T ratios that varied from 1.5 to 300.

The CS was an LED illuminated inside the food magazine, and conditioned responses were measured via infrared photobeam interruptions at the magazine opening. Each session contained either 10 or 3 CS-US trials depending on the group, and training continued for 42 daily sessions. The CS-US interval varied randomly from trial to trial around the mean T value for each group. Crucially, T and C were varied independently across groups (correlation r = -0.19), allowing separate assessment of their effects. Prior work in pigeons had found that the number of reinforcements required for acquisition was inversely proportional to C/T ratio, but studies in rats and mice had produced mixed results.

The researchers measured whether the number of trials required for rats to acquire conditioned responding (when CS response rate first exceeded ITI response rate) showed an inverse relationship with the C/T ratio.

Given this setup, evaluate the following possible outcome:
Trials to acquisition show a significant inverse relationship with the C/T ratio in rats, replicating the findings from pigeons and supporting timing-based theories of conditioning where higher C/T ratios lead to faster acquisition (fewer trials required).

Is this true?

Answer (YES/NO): YES